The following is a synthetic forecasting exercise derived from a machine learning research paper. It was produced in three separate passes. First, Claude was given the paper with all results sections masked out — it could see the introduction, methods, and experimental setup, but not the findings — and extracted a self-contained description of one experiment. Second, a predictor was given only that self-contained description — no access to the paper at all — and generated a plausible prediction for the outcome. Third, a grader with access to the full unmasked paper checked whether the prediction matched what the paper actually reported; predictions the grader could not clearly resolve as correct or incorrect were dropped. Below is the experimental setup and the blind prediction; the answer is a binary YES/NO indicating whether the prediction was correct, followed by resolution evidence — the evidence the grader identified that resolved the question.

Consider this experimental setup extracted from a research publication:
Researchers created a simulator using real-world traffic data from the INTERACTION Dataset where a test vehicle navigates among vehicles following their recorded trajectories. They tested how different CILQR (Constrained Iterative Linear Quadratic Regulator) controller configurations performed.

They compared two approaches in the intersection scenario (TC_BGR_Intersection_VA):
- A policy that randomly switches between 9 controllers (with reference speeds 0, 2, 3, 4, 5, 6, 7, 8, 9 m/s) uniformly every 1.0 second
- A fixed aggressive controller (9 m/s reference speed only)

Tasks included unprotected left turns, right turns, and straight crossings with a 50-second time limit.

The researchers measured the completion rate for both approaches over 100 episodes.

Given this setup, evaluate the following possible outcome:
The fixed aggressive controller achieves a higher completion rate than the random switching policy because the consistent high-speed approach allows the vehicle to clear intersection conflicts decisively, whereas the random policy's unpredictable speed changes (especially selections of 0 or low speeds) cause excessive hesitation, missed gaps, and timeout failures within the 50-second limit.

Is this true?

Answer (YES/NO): NO